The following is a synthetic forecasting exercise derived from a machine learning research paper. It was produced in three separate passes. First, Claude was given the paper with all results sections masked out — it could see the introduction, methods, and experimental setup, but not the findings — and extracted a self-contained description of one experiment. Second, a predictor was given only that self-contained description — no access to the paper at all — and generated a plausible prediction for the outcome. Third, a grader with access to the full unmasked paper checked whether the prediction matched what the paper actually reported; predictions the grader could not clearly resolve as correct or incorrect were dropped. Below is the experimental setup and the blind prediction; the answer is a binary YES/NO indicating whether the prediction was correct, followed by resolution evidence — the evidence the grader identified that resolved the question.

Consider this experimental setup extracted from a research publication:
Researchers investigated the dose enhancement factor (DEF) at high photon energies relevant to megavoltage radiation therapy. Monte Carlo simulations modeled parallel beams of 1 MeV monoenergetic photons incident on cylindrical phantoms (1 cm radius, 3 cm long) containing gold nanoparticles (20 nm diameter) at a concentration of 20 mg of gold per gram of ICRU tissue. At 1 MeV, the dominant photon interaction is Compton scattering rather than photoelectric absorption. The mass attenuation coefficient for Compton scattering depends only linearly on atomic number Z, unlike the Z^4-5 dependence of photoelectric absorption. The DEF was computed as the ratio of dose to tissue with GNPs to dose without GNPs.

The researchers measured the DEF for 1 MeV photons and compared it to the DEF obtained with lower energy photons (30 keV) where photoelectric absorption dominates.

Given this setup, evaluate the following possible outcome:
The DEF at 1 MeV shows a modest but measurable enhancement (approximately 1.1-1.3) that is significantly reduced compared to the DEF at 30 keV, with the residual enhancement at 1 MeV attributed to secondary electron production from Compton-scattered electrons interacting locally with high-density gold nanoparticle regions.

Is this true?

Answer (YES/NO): NO